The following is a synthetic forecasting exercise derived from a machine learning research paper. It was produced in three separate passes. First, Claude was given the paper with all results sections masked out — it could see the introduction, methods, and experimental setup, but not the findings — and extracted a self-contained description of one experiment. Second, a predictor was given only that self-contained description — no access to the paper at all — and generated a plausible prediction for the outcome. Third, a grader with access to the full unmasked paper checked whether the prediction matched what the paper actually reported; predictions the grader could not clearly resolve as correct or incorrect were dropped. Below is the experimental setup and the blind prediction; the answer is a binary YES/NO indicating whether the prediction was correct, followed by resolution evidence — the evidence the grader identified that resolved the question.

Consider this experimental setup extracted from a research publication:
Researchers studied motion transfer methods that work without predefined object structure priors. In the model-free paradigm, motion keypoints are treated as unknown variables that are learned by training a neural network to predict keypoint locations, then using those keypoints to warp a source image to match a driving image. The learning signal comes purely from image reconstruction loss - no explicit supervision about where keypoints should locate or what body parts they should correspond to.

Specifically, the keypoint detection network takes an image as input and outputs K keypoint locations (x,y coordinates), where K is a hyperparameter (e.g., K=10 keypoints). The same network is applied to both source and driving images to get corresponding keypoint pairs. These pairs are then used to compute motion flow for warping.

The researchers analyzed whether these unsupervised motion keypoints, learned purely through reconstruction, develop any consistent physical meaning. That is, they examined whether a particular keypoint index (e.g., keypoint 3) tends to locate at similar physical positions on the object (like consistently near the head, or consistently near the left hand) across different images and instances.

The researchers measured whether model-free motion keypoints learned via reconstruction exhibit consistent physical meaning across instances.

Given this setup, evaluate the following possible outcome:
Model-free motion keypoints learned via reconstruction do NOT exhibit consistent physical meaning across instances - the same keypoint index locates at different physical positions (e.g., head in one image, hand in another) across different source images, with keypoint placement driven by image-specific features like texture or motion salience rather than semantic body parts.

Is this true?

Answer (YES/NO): NO